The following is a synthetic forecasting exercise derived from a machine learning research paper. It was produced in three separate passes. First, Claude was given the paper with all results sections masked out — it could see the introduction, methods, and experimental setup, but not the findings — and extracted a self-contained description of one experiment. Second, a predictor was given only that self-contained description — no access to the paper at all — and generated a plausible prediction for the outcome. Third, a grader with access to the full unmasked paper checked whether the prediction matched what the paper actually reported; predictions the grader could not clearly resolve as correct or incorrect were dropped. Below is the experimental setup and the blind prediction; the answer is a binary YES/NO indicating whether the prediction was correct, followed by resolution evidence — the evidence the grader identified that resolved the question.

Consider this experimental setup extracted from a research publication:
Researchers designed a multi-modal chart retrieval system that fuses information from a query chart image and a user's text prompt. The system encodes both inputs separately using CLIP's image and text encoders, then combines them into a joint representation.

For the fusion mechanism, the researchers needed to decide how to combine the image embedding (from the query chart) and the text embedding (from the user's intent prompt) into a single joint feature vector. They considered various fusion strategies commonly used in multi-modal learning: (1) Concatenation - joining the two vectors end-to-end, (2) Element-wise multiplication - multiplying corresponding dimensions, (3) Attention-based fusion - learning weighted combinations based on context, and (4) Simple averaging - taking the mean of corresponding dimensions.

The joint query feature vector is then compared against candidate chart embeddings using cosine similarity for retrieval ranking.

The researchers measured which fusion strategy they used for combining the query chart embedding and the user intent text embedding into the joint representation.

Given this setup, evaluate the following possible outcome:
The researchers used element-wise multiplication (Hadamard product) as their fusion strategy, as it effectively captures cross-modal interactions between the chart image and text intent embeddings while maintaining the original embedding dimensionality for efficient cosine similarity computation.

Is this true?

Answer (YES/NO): NO